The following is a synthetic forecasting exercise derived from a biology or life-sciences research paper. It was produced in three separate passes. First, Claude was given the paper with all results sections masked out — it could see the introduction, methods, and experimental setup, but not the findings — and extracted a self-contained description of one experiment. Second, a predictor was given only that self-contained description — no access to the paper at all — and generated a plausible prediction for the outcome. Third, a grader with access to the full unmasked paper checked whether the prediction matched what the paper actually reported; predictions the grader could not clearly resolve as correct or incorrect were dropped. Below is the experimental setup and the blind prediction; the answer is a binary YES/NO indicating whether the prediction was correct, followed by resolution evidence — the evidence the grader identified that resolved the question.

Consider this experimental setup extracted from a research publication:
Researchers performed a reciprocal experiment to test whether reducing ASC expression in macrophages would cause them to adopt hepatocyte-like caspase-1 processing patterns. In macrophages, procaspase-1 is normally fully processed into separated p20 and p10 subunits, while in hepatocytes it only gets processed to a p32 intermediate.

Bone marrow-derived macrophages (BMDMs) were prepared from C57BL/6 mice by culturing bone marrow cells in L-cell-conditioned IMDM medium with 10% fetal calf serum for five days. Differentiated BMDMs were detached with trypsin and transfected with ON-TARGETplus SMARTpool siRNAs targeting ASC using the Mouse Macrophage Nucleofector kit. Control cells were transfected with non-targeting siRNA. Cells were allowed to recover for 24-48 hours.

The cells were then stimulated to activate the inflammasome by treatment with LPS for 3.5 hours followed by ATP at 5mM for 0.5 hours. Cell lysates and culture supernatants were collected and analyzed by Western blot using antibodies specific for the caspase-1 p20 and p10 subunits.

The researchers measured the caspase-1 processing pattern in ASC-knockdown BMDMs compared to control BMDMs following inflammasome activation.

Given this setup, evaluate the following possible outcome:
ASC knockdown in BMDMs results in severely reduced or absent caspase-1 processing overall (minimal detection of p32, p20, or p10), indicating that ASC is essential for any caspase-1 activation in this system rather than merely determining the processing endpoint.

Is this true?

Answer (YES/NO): NO